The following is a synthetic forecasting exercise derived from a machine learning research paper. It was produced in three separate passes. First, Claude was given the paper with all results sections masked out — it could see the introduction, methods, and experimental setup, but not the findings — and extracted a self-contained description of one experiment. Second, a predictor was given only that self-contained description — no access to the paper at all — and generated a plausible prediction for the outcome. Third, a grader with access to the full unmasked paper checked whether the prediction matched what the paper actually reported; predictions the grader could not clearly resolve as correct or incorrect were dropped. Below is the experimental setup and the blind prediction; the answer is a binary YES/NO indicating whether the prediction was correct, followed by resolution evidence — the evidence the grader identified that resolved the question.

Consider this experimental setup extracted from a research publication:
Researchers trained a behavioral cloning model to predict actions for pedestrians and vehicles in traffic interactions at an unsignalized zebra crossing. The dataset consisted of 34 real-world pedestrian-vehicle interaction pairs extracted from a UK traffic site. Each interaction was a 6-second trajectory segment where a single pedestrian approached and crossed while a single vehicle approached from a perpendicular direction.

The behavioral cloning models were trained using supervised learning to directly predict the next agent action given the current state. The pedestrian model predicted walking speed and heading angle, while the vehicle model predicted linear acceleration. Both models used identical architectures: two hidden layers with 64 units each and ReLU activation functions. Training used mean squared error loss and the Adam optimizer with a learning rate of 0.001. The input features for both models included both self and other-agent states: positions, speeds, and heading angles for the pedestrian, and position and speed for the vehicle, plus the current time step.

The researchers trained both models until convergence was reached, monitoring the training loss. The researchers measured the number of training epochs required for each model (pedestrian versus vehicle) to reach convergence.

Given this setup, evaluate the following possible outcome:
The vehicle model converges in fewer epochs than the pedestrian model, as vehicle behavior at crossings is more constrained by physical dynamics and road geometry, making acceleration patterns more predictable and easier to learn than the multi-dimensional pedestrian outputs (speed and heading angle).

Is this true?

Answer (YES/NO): NO